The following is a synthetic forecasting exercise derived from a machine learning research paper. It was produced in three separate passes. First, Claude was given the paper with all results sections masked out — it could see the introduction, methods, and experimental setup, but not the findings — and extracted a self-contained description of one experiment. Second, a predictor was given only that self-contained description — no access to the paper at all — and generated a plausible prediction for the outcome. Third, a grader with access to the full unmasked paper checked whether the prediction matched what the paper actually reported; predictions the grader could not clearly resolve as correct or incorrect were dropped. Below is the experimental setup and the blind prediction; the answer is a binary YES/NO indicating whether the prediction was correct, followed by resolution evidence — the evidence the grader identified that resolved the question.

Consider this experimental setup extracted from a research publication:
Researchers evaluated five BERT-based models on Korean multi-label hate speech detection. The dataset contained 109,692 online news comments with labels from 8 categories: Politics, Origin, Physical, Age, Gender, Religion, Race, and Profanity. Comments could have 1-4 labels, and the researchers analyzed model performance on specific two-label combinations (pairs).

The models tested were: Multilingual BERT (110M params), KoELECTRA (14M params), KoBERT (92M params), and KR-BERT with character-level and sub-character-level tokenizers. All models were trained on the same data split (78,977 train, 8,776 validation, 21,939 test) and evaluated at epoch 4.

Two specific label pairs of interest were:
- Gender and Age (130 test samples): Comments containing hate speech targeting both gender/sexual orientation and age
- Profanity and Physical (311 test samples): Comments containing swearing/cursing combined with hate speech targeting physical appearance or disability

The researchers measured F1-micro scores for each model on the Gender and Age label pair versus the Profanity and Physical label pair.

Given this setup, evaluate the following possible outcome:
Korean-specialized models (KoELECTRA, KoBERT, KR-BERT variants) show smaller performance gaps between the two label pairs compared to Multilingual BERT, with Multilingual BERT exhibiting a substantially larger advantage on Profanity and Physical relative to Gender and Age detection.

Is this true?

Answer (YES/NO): NO